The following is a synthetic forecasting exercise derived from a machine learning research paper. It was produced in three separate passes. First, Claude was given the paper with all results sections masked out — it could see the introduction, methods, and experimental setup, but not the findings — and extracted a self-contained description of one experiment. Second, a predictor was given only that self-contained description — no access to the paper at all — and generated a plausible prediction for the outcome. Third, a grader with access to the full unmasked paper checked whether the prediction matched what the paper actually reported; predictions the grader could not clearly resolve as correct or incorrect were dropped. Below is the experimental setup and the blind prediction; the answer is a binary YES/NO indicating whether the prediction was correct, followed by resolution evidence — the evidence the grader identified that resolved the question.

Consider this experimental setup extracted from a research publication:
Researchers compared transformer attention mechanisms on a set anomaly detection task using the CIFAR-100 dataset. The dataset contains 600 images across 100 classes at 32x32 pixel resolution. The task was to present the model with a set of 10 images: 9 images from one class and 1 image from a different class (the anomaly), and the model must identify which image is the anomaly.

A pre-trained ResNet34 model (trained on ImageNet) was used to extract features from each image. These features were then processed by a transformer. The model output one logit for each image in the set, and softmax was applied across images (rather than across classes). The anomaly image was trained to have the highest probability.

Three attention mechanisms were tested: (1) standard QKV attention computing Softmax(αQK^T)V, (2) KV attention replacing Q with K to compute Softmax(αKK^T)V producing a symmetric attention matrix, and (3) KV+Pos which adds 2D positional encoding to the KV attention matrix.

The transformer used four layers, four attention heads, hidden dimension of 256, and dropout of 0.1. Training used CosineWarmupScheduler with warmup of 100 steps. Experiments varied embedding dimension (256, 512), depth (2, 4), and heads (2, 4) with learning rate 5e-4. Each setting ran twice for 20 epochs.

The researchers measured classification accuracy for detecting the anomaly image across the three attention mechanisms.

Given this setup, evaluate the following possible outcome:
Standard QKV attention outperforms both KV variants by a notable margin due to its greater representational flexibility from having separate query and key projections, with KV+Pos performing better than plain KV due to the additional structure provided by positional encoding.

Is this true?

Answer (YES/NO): NO